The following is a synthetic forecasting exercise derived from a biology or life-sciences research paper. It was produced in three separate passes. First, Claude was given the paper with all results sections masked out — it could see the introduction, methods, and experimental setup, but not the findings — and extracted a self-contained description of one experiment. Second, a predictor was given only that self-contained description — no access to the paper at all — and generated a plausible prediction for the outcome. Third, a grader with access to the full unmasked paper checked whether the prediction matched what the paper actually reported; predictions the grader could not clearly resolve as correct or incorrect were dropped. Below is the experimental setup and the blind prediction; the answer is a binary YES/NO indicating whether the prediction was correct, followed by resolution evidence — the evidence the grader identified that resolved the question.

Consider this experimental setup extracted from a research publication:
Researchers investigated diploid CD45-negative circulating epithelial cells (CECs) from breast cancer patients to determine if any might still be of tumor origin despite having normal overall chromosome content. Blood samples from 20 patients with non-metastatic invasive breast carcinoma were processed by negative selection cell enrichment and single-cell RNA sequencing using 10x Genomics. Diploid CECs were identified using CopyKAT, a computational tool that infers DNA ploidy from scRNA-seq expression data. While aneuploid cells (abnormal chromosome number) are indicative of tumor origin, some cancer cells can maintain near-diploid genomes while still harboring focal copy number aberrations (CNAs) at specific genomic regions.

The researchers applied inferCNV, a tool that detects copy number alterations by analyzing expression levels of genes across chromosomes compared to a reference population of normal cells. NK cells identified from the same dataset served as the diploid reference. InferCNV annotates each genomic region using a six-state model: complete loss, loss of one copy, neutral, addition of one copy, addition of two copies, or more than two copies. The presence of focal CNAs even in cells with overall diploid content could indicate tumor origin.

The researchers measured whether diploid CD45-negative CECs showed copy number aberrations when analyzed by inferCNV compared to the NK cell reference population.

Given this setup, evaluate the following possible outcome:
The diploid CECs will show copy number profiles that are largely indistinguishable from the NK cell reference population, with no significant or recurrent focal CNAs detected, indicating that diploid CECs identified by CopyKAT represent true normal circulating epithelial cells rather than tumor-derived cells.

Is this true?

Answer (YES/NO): NO